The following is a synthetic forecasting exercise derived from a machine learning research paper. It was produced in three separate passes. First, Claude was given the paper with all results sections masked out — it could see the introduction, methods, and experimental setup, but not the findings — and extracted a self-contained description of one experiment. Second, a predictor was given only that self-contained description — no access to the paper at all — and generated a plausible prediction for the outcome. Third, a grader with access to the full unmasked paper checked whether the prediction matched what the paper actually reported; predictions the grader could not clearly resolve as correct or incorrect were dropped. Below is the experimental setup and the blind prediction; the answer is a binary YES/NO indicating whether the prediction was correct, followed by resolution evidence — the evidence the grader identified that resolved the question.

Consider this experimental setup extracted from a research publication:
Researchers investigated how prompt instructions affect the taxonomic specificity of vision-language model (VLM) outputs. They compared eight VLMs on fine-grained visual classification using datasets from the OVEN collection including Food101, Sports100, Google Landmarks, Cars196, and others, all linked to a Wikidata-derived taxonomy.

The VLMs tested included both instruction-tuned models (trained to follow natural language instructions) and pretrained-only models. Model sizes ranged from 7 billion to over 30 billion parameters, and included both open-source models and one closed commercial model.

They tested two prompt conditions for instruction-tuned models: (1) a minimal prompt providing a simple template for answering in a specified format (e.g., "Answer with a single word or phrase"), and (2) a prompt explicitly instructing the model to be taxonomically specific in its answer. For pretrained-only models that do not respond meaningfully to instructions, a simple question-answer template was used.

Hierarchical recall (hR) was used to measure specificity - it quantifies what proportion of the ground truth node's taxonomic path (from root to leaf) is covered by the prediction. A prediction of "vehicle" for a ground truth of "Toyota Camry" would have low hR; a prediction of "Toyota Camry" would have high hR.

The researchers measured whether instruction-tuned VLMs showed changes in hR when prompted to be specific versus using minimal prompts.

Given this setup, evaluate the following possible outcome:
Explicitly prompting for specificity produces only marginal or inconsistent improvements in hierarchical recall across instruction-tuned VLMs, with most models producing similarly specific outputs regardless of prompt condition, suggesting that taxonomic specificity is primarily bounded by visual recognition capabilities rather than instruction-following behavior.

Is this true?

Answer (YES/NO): NO